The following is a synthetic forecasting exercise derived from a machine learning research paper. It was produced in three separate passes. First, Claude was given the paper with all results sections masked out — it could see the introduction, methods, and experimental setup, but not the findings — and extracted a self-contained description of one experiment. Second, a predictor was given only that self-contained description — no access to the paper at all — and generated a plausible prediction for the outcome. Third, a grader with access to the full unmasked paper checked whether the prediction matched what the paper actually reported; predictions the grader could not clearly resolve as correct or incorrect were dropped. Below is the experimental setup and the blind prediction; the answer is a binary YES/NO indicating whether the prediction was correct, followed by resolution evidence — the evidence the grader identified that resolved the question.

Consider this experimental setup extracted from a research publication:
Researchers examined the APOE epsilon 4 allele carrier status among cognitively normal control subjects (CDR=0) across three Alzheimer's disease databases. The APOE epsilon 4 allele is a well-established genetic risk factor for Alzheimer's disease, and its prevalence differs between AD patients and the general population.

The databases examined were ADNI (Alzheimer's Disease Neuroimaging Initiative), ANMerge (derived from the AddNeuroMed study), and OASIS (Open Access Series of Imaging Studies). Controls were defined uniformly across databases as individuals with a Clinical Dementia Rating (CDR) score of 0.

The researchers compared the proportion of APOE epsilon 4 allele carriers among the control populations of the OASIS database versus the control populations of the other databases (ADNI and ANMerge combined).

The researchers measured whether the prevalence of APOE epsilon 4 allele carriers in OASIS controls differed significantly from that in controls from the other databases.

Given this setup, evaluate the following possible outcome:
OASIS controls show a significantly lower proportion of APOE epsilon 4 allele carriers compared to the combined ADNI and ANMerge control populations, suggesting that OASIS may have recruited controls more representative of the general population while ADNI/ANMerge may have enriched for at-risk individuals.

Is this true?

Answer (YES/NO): NO